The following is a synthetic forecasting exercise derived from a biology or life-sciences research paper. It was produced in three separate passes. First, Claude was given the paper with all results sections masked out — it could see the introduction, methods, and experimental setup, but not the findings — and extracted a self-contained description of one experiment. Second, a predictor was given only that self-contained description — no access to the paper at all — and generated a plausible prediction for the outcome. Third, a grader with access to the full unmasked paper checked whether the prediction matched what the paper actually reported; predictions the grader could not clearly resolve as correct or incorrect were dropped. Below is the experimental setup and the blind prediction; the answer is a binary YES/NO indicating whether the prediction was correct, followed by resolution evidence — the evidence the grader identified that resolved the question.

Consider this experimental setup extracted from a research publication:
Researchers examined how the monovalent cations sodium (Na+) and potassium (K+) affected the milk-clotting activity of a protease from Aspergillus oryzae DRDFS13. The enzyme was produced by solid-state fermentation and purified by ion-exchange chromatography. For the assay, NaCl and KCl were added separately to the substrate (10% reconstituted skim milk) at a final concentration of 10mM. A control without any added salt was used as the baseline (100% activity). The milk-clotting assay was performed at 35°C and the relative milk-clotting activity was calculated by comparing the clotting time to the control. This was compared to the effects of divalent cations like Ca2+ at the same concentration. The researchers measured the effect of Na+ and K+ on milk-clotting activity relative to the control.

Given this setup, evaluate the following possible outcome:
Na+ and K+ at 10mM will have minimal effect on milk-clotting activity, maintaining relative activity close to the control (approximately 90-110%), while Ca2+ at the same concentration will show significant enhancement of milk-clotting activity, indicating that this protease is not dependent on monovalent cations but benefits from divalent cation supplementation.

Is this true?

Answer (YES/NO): YES